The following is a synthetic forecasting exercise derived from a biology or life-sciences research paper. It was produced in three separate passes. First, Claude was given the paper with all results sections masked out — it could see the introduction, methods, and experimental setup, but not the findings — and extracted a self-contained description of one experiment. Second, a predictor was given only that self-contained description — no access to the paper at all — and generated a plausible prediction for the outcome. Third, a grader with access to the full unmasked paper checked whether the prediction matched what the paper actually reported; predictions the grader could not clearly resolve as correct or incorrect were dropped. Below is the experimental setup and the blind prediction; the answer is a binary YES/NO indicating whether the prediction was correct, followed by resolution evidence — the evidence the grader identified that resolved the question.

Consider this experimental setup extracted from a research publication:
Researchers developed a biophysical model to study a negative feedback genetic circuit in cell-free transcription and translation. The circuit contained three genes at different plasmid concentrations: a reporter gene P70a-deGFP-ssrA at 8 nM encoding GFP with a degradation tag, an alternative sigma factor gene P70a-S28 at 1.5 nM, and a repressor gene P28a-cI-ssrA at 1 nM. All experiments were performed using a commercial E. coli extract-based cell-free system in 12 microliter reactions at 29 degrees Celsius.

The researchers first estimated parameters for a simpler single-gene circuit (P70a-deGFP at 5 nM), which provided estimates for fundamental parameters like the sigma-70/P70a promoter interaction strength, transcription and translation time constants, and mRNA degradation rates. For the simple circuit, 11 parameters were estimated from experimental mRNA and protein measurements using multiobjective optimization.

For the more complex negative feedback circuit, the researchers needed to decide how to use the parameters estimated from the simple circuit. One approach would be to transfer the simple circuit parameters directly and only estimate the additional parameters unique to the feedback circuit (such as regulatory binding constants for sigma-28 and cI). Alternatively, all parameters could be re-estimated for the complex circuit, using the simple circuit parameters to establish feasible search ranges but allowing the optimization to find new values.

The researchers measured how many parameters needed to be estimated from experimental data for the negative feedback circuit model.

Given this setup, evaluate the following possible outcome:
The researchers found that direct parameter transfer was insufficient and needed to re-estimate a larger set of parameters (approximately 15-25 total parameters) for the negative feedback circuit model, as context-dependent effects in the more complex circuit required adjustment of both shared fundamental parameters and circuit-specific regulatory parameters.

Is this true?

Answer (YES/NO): NO